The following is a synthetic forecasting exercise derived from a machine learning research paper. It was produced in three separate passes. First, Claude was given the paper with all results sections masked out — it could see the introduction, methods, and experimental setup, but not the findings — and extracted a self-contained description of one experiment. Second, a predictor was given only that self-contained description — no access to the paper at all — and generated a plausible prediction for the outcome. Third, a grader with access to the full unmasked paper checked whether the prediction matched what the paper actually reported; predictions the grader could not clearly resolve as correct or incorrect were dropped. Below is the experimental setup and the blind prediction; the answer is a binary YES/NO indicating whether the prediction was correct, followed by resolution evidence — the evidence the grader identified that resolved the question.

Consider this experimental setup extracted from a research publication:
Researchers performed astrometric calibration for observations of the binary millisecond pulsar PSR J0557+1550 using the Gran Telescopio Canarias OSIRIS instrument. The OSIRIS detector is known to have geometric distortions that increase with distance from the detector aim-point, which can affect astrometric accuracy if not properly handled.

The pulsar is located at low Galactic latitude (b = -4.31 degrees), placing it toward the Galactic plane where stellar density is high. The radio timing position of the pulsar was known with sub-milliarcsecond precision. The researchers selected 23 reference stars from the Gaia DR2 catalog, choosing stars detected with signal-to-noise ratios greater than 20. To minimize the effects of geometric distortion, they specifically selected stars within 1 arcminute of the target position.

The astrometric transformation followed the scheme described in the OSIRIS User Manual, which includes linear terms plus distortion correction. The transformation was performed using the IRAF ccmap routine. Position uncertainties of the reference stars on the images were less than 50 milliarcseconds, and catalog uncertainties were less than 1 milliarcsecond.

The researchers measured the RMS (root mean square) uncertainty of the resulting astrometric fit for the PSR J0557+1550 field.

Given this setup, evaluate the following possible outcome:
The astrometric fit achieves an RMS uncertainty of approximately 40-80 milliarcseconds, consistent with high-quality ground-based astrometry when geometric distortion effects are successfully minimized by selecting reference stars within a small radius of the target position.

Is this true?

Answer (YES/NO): YES